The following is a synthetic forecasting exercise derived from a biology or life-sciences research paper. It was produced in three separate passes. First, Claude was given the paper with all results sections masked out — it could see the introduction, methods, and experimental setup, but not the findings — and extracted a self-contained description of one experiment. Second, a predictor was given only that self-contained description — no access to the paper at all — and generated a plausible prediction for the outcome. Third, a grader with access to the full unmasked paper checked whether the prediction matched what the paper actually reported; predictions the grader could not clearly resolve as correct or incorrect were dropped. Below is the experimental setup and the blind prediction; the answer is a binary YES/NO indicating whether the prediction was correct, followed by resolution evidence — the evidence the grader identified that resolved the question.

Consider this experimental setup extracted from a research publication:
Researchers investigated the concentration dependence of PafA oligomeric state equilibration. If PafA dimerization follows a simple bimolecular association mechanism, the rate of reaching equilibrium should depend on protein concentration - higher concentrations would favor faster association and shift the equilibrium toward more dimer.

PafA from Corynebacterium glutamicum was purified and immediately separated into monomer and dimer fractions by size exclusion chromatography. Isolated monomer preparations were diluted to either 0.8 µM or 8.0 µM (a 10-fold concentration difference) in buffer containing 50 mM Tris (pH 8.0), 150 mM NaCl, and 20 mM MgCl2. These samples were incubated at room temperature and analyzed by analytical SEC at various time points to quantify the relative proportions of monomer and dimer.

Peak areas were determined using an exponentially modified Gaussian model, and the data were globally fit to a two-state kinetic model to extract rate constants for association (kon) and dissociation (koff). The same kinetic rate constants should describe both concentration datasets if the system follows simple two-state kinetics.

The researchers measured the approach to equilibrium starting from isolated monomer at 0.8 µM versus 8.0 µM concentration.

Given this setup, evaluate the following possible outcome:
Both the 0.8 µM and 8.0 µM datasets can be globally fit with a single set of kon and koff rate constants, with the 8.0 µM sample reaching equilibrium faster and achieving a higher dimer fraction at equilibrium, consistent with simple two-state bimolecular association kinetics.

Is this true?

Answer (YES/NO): NO